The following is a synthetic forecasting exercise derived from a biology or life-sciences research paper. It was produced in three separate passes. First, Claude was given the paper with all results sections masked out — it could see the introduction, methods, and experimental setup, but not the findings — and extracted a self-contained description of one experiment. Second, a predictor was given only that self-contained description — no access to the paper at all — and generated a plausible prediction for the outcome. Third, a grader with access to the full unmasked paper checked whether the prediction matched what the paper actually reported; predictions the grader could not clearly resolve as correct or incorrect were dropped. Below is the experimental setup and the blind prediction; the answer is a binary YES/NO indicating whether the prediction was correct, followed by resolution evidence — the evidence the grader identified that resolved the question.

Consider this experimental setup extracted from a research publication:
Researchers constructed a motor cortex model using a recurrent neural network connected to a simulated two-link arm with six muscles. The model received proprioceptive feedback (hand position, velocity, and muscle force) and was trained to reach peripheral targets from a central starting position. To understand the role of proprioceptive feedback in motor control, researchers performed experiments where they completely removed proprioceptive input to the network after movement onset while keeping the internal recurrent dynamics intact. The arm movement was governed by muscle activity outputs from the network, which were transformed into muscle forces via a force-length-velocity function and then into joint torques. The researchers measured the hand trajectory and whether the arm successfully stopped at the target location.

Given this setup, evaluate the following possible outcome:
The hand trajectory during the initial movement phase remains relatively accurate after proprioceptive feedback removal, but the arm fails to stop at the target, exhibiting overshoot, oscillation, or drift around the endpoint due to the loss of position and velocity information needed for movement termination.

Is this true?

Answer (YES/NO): YES